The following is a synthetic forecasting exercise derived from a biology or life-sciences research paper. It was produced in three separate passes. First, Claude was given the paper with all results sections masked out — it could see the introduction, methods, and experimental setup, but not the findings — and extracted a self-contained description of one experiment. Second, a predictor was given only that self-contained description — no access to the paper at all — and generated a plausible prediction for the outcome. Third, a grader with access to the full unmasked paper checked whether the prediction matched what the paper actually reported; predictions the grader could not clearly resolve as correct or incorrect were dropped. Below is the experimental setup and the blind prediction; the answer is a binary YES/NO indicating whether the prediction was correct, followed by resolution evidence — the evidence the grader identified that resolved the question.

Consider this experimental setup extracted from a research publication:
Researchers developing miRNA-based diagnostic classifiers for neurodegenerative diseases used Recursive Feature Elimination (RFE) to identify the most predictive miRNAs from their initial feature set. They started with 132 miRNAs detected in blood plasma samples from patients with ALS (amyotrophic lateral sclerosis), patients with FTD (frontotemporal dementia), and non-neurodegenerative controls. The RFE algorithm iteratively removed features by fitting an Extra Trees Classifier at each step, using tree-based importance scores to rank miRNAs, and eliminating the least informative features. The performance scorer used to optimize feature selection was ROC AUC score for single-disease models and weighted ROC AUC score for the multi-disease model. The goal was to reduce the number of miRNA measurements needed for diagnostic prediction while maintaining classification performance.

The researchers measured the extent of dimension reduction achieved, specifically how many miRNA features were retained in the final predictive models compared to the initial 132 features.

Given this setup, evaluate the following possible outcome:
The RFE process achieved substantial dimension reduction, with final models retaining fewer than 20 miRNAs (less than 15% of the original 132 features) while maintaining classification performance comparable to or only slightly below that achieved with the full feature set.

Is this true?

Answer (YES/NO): YES